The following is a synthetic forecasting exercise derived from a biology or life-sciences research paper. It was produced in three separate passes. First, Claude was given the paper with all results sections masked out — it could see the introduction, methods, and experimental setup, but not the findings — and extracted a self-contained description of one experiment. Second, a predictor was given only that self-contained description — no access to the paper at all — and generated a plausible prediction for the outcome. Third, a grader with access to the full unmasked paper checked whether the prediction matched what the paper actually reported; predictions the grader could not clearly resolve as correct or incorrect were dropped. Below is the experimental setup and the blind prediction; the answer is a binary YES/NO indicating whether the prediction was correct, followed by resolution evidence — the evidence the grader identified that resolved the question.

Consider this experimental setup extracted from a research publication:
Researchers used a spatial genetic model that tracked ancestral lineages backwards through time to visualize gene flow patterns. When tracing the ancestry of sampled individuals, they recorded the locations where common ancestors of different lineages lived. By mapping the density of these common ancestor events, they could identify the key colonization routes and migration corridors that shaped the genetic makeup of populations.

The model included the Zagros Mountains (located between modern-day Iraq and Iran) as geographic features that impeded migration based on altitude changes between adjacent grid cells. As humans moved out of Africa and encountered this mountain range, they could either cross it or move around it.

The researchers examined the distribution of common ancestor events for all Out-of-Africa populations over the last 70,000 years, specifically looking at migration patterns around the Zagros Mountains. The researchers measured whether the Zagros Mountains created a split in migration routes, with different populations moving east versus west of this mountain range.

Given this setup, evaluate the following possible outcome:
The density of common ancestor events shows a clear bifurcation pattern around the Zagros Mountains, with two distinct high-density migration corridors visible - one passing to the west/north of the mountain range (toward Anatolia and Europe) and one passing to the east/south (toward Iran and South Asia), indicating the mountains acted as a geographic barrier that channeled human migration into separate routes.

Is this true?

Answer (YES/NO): YES